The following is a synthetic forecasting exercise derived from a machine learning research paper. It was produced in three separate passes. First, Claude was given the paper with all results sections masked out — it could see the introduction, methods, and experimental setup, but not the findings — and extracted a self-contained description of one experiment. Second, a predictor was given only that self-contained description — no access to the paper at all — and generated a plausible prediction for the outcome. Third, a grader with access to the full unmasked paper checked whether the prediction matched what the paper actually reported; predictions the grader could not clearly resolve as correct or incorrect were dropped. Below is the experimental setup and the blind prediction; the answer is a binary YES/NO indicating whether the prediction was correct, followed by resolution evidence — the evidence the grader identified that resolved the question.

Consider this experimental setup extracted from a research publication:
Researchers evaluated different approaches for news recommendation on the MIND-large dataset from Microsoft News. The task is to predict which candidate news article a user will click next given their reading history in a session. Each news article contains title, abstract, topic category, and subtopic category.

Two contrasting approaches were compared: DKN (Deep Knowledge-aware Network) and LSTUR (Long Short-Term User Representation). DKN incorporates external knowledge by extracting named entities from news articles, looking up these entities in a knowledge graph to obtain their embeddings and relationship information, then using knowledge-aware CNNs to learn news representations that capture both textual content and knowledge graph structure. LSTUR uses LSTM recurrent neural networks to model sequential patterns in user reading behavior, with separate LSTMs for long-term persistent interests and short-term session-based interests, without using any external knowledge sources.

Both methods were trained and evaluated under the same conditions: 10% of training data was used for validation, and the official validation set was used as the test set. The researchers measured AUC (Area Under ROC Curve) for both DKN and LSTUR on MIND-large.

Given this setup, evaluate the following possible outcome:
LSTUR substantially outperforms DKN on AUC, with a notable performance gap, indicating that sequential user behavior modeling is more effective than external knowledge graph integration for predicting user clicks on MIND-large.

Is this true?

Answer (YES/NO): NO